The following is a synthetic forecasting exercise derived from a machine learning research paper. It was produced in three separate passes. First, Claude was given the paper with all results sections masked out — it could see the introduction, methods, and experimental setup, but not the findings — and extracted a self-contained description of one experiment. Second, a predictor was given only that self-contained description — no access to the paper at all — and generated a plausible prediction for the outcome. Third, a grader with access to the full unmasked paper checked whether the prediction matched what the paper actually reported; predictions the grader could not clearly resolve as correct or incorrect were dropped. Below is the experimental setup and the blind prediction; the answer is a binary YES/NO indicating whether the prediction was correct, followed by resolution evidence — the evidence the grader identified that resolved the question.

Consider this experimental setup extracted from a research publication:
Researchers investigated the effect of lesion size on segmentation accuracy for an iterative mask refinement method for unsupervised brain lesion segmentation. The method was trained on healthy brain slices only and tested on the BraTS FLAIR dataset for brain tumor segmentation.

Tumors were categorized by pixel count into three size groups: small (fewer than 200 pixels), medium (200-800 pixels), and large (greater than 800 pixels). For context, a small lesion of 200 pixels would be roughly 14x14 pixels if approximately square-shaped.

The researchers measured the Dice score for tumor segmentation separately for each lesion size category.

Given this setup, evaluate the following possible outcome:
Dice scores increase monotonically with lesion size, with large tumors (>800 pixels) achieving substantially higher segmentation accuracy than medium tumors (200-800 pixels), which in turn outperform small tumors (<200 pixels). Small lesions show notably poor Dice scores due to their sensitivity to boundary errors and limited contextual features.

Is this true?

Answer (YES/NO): NO